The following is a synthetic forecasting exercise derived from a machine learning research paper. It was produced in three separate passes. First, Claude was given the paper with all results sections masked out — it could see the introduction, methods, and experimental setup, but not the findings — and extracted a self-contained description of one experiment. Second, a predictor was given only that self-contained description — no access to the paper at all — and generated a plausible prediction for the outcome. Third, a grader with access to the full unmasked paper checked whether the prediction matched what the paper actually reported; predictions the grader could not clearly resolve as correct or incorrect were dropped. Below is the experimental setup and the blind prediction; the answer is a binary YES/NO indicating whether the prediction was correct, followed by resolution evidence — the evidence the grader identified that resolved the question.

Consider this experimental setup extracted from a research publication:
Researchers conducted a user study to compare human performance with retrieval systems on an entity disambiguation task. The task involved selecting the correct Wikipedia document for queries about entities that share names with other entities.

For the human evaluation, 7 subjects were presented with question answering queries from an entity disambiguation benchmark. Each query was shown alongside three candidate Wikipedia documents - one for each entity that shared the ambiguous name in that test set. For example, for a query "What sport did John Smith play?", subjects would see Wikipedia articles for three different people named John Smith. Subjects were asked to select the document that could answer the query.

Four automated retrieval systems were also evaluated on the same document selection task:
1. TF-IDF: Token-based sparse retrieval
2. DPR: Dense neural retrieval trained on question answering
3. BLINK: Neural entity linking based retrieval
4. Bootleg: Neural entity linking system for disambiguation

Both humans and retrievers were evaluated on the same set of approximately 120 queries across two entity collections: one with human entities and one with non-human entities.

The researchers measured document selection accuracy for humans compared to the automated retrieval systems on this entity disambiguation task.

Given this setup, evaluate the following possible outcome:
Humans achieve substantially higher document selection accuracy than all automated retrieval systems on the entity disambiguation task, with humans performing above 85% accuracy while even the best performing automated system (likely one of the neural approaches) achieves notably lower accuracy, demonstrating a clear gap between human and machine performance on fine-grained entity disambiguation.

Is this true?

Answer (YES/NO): YES